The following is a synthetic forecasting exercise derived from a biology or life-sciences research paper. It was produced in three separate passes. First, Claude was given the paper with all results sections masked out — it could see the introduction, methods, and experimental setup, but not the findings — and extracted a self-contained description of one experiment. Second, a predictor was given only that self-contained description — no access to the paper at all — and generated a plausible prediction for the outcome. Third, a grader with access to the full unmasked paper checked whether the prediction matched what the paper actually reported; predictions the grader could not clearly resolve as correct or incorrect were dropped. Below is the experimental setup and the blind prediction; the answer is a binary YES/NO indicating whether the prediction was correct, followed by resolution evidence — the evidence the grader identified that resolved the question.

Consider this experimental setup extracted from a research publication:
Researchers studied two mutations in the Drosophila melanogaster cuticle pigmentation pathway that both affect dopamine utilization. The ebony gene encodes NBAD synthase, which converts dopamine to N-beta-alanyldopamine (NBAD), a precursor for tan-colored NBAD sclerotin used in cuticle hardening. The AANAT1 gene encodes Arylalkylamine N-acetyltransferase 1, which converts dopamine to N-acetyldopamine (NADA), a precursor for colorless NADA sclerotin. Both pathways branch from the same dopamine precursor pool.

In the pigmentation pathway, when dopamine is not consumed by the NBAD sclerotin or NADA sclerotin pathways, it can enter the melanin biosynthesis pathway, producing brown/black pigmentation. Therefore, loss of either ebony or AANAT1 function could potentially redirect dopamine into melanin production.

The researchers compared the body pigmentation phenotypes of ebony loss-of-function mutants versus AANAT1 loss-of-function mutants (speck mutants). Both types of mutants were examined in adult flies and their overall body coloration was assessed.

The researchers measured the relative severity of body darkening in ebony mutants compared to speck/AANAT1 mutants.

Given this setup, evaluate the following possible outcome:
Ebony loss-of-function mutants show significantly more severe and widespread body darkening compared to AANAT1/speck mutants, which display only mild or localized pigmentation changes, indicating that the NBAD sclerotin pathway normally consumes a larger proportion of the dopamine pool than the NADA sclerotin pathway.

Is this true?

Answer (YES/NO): YES